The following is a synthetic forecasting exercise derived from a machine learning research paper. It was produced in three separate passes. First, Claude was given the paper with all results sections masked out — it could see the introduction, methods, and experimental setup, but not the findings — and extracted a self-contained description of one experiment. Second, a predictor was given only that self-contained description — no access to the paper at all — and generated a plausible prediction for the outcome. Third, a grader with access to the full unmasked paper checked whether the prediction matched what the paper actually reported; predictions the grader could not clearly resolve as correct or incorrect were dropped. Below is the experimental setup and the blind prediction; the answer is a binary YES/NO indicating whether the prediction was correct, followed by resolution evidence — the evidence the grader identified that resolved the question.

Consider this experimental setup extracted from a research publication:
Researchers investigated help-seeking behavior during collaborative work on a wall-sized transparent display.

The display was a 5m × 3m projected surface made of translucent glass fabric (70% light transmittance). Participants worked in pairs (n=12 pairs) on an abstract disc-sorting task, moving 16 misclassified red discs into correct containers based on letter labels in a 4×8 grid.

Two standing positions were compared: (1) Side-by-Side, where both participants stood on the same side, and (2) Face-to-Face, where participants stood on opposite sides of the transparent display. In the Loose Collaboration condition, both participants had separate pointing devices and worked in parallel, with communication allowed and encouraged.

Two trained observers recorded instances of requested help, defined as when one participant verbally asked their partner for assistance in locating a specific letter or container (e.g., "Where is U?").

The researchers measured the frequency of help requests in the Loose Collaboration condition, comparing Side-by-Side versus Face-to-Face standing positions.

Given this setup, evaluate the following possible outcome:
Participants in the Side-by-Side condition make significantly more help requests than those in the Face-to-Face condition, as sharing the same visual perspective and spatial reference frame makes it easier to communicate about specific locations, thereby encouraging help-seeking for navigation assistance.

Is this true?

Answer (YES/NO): NO